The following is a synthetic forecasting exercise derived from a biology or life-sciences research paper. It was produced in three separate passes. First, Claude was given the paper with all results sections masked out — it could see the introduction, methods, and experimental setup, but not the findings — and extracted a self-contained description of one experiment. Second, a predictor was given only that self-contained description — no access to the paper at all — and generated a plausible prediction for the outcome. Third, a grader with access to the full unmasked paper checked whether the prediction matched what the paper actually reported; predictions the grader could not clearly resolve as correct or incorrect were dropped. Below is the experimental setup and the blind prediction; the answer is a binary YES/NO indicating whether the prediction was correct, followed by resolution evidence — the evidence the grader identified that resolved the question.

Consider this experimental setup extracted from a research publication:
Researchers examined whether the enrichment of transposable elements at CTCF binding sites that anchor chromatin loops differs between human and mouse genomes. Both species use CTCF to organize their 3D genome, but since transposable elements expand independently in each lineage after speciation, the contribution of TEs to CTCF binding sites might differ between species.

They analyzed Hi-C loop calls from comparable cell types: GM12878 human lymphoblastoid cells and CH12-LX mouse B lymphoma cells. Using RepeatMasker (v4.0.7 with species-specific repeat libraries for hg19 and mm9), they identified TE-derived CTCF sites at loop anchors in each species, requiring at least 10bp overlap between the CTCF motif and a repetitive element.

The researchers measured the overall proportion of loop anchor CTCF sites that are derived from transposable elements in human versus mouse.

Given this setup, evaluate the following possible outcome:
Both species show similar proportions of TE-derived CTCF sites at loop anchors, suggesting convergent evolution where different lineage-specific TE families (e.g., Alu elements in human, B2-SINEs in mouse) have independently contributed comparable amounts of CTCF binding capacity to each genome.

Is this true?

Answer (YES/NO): NO